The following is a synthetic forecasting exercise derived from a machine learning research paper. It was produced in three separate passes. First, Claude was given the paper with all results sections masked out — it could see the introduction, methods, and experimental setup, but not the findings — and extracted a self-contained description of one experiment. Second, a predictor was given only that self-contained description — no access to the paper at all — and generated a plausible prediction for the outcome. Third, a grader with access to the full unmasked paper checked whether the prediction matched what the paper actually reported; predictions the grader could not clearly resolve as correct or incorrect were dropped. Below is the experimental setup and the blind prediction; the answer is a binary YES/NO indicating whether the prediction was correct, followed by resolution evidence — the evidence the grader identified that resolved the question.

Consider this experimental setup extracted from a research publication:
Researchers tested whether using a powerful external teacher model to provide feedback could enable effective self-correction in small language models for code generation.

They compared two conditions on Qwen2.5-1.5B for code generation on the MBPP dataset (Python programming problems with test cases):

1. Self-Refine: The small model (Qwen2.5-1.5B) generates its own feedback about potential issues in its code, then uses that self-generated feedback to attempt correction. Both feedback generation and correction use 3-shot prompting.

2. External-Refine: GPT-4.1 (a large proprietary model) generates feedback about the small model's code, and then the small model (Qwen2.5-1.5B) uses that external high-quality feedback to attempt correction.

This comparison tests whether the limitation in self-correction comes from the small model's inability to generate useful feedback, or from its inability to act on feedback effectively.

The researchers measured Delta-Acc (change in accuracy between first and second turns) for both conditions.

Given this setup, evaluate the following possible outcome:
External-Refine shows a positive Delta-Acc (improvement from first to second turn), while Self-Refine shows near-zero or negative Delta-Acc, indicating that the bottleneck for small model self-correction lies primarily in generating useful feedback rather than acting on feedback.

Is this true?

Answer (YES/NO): NO